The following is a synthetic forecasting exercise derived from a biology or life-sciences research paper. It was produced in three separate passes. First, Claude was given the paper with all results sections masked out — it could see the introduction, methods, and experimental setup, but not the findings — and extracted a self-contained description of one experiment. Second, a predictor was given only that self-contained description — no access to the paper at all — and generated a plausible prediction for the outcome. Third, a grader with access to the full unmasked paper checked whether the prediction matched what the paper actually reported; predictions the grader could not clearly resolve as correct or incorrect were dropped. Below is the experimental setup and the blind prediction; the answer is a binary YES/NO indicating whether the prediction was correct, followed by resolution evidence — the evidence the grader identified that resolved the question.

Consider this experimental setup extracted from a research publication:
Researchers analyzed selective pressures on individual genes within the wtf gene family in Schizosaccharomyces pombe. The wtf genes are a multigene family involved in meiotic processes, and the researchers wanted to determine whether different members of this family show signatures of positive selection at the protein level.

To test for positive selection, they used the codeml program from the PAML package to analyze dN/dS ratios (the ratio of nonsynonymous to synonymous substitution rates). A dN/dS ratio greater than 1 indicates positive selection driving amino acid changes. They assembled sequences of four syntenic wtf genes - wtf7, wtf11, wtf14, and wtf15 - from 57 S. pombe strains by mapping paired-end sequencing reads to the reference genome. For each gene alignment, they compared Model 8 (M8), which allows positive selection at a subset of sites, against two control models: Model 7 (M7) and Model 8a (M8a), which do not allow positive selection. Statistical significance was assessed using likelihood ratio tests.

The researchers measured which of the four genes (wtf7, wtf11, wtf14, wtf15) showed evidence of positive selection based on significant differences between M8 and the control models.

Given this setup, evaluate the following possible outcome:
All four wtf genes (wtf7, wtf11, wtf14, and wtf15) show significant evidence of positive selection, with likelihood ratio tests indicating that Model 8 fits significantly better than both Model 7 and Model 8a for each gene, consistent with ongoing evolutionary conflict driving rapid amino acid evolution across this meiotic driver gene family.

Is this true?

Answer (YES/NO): NO